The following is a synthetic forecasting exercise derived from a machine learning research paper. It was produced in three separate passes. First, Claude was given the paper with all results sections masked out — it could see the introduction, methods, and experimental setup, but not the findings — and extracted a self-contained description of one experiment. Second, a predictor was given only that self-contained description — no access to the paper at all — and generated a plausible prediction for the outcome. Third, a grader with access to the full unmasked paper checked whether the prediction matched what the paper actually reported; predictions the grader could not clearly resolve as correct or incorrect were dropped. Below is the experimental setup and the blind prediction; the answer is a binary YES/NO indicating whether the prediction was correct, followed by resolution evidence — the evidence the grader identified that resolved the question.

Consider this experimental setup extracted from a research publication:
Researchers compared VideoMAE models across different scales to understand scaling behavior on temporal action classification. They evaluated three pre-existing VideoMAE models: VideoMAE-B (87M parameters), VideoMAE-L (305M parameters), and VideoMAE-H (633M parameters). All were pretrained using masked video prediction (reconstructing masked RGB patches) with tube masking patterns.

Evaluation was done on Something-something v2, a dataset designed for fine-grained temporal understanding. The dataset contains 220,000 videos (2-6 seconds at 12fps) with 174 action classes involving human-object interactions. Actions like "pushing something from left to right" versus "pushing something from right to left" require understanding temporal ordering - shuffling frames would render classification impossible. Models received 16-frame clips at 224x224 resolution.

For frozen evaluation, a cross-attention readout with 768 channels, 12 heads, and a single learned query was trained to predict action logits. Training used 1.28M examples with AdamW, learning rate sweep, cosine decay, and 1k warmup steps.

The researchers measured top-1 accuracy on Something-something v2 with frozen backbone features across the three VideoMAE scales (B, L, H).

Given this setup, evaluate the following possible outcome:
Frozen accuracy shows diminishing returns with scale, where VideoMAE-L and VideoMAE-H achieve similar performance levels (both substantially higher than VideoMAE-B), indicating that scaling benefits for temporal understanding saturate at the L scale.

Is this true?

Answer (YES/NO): YES